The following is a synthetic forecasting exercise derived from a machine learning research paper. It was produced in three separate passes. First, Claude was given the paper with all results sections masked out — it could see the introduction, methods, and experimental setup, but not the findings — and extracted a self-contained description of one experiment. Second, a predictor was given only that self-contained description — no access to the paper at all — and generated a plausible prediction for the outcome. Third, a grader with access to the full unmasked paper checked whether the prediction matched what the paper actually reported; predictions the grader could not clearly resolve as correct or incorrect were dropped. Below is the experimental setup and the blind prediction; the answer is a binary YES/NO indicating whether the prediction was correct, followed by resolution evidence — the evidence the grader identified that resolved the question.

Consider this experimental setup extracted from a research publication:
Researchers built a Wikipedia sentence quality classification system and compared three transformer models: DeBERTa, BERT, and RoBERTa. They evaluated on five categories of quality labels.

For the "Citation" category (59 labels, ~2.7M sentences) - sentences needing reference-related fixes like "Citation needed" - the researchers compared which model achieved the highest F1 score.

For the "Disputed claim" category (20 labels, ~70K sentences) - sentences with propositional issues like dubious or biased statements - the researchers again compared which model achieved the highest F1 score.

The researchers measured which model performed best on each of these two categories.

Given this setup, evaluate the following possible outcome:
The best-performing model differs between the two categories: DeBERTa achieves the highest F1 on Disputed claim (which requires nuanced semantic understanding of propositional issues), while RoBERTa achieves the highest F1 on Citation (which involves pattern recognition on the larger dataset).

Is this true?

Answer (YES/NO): NO